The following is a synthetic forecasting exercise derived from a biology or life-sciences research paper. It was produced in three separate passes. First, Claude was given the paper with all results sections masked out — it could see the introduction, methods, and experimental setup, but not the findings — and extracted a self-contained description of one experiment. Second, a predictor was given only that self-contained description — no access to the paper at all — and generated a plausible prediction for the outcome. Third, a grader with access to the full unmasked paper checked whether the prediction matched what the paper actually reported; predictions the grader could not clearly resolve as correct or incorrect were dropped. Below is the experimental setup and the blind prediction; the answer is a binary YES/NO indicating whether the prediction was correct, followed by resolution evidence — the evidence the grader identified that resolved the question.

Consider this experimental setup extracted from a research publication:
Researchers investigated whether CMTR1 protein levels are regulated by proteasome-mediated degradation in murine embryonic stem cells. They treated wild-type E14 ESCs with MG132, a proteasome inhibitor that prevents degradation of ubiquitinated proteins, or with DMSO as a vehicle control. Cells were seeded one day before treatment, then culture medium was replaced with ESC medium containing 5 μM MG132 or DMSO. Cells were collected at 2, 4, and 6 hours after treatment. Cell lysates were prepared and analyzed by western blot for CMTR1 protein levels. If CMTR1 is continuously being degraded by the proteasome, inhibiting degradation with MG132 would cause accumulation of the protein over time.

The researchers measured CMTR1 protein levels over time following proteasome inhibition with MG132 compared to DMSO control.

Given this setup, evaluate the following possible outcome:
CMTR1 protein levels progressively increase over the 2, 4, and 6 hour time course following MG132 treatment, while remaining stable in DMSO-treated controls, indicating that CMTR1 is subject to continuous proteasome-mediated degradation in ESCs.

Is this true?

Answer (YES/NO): NO